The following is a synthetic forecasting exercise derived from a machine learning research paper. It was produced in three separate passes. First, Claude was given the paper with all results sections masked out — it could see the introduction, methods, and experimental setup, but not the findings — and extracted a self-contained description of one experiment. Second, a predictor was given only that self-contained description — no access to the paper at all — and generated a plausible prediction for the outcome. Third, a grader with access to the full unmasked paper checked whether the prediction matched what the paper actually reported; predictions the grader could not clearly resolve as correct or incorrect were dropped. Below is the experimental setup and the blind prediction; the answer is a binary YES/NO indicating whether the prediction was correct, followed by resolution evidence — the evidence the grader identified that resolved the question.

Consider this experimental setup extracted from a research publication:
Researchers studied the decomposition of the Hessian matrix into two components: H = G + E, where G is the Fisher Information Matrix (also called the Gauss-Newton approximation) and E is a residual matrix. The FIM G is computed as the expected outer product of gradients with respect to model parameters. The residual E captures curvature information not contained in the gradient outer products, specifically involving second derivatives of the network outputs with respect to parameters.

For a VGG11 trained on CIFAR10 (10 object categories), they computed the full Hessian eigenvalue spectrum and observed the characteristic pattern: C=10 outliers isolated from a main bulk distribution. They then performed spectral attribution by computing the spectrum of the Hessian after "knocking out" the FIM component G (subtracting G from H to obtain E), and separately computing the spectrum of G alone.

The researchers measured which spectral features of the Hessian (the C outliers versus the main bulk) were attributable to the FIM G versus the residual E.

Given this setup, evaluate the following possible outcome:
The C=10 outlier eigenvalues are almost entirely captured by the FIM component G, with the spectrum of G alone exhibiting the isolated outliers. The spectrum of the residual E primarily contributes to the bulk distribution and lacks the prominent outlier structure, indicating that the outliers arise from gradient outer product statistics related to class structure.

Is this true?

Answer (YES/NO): YES